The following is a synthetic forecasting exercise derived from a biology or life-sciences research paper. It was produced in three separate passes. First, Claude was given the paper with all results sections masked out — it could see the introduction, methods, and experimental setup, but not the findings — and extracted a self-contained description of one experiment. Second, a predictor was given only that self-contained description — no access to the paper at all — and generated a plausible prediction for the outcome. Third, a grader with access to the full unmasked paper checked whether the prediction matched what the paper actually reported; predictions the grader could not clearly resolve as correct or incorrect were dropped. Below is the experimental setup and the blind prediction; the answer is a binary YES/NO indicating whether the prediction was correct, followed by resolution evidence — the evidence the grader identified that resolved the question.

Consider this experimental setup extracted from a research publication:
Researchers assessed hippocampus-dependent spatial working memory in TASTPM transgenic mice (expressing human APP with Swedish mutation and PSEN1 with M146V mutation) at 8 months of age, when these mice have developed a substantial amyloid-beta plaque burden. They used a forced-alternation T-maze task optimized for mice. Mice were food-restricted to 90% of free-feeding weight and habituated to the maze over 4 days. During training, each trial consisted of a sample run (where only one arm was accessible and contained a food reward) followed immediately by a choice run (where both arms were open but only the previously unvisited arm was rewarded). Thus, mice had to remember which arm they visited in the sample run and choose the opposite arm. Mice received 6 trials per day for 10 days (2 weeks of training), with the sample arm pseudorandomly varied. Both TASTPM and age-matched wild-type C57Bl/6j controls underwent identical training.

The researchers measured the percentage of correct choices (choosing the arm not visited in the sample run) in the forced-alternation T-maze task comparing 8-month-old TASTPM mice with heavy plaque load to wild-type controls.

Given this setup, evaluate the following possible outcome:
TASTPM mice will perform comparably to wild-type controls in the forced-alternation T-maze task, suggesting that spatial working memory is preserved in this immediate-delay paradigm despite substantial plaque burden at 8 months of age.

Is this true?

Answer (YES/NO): YES